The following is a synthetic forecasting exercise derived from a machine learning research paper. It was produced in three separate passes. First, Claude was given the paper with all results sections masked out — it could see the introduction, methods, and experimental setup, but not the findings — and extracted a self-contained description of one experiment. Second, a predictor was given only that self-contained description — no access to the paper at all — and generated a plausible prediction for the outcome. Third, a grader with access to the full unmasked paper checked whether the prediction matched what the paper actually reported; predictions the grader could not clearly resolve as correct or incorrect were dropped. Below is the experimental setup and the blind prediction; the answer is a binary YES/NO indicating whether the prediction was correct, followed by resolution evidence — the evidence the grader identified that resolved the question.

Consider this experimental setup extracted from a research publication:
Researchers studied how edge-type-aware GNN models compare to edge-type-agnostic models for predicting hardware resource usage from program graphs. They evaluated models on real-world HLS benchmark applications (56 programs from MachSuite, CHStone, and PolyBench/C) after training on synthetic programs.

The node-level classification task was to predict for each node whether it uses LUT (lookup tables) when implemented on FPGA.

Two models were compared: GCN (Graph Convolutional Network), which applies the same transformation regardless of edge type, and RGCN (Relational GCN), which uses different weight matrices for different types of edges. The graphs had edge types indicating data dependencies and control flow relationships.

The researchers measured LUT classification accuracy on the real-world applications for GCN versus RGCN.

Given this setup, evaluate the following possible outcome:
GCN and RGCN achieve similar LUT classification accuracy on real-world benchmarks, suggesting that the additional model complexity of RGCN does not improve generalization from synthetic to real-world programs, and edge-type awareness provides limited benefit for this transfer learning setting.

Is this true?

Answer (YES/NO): NO